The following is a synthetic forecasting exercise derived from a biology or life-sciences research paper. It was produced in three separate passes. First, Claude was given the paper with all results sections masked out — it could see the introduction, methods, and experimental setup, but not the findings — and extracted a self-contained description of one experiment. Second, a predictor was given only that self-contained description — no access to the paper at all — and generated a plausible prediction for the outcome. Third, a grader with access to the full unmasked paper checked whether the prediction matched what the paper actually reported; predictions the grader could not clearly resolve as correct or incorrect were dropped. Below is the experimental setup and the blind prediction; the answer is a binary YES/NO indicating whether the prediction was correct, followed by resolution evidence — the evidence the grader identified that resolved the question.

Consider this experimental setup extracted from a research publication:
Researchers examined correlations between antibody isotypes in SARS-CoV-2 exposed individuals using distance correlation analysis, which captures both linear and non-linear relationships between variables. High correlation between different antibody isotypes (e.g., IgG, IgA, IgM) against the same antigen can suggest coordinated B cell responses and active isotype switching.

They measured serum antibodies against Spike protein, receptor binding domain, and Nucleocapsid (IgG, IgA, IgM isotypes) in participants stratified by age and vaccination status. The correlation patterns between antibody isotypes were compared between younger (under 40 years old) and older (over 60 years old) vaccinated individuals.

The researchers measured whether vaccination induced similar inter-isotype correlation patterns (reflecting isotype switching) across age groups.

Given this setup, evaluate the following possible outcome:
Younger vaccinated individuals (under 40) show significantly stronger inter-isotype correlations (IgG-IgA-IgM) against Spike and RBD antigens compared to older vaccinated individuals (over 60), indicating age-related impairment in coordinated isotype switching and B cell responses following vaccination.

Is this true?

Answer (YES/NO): YES